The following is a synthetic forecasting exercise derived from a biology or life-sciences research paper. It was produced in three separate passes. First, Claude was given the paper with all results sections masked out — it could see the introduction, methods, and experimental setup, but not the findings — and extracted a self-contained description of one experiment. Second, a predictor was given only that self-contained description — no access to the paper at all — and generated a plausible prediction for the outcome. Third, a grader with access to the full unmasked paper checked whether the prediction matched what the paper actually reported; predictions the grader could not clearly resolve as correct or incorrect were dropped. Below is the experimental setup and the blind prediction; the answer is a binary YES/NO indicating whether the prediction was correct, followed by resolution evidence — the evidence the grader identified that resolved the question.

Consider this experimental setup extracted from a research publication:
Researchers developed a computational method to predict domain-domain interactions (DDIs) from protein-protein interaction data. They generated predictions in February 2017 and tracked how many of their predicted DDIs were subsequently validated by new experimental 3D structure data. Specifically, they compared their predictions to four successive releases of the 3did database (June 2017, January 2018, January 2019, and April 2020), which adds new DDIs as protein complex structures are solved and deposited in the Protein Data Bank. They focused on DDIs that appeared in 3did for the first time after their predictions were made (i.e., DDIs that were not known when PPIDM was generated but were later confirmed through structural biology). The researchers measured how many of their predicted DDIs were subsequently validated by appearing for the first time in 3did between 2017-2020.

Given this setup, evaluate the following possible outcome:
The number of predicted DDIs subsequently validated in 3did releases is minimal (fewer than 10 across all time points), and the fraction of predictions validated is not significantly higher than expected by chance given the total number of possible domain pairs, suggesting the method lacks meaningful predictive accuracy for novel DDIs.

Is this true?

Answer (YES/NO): NO